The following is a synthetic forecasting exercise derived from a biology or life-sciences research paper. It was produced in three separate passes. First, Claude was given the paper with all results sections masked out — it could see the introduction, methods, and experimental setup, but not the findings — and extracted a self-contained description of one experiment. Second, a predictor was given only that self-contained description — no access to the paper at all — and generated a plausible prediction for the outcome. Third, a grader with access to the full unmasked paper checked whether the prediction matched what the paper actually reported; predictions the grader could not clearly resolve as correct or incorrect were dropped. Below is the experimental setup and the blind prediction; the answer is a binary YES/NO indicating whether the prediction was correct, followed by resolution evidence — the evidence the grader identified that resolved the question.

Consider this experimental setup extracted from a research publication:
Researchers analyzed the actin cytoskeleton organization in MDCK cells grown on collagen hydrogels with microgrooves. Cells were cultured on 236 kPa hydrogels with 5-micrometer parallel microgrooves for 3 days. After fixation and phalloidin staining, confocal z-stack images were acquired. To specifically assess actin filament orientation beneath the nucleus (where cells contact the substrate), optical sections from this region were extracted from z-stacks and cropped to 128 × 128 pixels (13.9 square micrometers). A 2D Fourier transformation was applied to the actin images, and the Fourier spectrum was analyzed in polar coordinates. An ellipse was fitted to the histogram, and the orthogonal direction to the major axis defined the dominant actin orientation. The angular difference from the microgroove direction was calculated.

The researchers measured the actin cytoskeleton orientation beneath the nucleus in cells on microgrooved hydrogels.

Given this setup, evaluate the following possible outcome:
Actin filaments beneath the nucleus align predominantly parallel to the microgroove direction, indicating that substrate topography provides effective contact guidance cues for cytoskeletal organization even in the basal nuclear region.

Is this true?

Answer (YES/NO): YES